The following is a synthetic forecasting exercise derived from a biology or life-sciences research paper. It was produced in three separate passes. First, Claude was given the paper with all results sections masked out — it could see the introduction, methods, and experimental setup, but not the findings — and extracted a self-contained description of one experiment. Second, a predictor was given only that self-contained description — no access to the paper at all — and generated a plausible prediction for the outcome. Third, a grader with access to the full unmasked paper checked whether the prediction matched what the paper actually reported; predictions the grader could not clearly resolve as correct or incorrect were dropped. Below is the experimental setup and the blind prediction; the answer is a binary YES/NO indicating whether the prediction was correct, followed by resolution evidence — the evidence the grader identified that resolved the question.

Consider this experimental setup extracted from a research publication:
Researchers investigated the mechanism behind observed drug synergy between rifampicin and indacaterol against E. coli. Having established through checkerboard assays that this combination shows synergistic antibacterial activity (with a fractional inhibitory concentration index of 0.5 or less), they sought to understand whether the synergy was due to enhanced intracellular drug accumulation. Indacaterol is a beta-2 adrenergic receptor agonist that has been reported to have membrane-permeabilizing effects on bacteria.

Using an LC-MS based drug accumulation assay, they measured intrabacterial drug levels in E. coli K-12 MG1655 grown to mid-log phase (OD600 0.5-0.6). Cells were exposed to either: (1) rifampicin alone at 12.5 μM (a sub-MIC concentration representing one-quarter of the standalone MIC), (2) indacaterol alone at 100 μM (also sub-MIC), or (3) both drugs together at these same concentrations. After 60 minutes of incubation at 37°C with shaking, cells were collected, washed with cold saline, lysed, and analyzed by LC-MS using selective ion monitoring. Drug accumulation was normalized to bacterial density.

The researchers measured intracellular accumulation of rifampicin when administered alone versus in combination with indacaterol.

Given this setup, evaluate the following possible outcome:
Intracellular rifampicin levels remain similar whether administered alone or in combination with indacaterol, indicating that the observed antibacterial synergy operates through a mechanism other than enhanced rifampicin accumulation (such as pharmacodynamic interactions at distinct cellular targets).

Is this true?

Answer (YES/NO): NO